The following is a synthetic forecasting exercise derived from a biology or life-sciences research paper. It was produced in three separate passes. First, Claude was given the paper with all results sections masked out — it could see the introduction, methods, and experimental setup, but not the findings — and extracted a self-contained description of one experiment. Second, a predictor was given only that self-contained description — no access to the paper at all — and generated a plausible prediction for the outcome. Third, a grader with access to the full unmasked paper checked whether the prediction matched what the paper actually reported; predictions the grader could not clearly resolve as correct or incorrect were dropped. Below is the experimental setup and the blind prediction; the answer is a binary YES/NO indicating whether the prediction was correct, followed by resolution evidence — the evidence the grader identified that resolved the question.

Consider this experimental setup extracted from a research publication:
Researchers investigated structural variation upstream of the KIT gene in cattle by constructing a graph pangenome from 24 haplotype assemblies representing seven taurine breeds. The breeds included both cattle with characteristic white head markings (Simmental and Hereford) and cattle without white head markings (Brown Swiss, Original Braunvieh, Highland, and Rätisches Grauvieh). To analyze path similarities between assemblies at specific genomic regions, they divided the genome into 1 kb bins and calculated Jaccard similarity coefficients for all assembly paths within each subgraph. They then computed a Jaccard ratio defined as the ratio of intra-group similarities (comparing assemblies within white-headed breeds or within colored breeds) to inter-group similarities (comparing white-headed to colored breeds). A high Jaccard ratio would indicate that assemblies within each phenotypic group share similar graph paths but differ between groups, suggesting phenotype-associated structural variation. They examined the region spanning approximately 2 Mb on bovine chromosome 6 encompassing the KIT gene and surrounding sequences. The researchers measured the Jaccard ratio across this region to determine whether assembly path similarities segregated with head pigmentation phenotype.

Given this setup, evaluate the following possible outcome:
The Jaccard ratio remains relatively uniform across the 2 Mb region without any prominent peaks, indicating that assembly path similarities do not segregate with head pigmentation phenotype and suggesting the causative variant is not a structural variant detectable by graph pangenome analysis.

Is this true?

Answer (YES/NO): NO